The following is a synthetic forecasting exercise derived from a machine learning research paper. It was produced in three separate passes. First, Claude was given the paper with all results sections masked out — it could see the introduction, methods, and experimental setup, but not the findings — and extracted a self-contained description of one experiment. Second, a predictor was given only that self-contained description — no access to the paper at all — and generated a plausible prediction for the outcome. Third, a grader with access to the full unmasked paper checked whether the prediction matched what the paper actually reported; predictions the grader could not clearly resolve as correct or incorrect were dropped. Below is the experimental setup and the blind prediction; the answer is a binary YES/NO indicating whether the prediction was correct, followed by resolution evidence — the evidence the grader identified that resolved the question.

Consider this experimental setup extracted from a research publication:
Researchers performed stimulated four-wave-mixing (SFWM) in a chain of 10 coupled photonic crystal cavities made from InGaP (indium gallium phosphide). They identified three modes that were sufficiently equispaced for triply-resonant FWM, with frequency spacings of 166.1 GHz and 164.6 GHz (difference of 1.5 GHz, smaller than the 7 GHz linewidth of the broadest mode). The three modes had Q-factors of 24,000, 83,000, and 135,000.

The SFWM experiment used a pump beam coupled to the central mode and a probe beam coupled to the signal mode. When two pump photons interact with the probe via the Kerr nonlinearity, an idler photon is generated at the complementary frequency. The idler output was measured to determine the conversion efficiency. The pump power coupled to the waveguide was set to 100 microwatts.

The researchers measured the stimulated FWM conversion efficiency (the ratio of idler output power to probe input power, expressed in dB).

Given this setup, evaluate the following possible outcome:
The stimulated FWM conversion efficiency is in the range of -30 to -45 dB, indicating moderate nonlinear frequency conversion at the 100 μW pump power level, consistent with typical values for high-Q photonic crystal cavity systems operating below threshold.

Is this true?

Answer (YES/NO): NO